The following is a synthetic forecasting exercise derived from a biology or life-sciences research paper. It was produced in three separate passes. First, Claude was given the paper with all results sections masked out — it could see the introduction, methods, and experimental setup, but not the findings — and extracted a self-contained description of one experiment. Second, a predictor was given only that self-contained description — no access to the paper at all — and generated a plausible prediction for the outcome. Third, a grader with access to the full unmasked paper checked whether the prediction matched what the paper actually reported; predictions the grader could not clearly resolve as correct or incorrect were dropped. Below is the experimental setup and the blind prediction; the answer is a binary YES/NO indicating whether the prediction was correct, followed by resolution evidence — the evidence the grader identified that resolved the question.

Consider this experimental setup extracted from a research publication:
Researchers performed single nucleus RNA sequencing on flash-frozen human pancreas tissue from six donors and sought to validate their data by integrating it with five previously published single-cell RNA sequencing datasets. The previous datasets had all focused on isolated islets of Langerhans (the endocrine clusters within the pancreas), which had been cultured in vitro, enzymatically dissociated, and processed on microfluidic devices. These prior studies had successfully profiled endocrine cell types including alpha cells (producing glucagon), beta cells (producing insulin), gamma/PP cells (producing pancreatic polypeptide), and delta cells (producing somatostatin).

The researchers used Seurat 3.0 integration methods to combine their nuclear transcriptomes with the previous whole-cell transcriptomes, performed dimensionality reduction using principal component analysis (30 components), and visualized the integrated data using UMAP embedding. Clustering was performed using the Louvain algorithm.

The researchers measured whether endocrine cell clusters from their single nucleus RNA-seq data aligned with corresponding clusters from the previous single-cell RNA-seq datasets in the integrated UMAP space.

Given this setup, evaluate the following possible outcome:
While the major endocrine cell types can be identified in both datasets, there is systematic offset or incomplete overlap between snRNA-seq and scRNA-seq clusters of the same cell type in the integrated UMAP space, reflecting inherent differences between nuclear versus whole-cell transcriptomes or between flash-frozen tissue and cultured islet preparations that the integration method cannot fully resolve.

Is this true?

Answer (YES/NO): NO